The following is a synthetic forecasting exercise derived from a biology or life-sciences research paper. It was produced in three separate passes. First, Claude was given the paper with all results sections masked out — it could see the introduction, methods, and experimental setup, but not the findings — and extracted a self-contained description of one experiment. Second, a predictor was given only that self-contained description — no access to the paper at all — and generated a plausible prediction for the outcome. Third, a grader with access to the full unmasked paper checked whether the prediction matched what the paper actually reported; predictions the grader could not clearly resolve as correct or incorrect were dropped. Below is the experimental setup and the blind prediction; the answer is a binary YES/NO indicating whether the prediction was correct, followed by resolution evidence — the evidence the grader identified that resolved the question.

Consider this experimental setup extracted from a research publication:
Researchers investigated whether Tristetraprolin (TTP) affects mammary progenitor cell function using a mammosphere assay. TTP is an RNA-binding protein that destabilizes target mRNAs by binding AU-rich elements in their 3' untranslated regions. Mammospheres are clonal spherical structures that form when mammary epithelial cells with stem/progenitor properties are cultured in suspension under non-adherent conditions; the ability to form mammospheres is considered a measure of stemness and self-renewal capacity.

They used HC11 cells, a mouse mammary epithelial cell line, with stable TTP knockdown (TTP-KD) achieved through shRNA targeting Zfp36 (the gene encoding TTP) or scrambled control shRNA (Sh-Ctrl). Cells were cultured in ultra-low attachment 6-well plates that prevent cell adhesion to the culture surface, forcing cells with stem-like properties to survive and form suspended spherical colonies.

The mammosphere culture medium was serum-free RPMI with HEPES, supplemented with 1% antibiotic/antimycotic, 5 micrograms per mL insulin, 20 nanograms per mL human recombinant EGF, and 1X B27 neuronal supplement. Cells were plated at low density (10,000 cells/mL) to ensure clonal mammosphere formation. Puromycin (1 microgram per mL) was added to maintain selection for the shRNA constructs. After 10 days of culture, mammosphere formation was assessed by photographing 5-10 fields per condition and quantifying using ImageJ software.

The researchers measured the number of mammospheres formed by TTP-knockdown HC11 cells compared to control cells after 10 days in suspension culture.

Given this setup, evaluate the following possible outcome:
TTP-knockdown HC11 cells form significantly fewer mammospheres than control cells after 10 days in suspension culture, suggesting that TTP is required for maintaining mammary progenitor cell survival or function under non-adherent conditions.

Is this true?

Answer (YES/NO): YES